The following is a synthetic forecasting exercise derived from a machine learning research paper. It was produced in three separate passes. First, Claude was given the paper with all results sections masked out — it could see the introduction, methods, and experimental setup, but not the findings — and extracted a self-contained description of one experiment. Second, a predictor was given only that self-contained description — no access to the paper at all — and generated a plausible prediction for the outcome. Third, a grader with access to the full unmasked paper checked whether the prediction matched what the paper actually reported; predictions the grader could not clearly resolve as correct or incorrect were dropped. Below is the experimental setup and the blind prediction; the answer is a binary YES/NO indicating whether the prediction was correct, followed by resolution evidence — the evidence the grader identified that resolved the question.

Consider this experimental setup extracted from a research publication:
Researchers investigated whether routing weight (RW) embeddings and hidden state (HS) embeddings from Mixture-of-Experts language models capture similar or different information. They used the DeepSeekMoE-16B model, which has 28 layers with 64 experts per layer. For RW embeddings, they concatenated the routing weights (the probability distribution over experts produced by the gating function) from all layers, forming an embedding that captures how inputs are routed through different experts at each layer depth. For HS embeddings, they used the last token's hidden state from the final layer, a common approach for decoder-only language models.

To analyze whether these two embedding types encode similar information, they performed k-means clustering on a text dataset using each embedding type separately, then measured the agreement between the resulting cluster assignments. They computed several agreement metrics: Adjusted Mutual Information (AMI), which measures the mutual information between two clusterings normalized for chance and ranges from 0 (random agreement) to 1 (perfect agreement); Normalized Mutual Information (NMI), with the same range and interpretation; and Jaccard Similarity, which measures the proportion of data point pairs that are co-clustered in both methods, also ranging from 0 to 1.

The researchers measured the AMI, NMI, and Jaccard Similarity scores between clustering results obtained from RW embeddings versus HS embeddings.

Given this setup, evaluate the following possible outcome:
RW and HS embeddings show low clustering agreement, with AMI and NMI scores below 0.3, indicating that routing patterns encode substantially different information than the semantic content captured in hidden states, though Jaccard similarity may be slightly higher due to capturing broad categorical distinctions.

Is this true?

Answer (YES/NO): NO